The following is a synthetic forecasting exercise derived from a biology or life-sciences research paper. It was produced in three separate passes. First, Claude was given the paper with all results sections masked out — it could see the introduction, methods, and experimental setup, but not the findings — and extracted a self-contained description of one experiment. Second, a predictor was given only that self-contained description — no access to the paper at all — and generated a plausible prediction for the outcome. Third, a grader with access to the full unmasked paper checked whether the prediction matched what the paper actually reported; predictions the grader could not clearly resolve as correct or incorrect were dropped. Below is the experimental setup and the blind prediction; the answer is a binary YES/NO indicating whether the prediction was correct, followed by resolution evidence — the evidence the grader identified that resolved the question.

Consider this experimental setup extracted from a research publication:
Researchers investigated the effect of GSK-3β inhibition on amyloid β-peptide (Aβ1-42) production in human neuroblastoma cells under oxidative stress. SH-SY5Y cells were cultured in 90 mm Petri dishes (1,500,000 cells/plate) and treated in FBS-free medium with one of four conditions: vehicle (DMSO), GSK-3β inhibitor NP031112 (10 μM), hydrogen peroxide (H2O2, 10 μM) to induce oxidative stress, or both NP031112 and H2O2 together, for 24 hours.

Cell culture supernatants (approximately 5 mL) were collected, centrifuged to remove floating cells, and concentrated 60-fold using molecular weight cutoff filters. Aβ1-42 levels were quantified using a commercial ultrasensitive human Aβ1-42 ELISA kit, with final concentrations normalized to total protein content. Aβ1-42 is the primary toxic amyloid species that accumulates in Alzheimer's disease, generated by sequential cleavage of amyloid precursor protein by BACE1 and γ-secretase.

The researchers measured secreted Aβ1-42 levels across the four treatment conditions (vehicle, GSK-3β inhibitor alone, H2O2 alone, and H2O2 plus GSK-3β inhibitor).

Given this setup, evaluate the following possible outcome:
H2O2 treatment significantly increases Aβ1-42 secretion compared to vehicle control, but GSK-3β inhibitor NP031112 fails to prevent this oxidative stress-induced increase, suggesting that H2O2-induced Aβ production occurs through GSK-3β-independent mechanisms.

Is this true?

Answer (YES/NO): NO